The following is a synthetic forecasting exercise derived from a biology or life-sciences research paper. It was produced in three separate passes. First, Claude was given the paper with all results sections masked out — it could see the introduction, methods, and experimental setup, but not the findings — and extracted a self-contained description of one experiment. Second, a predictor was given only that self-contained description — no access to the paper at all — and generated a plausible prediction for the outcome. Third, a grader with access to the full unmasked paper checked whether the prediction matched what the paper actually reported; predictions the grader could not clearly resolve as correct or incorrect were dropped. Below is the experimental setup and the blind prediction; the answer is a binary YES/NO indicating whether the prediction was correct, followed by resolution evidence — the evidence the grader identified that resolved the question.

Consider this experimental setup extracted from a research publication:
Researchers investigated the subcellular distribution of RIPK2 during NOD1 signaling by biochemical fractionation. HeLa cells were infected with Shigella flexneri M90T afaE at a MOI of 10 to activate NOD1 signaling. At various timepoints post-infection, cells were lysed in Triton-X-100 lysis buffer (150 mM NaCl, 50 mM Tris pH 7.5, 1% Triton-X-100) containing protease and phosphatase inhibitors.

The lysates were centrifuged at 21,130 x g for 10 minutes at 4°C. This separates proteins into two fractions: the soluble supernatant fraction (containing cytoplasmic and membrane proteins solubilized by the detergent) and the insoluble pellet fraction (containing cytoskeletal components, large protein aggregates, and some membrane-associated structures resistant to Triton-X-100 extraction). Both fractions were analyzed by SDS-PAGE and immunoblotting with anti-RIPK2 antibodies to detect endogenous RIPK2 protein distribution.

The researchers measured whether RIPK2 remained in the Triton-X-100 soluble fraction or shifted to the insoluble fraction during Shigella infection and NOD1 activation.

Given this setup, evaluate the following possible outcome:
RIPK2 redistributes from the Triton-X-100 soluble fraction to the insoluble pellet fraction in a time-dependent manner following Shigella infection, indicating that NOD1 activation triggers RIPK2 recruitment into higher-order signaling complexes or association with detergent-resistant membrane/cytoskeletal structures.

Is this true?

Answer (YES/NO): YES